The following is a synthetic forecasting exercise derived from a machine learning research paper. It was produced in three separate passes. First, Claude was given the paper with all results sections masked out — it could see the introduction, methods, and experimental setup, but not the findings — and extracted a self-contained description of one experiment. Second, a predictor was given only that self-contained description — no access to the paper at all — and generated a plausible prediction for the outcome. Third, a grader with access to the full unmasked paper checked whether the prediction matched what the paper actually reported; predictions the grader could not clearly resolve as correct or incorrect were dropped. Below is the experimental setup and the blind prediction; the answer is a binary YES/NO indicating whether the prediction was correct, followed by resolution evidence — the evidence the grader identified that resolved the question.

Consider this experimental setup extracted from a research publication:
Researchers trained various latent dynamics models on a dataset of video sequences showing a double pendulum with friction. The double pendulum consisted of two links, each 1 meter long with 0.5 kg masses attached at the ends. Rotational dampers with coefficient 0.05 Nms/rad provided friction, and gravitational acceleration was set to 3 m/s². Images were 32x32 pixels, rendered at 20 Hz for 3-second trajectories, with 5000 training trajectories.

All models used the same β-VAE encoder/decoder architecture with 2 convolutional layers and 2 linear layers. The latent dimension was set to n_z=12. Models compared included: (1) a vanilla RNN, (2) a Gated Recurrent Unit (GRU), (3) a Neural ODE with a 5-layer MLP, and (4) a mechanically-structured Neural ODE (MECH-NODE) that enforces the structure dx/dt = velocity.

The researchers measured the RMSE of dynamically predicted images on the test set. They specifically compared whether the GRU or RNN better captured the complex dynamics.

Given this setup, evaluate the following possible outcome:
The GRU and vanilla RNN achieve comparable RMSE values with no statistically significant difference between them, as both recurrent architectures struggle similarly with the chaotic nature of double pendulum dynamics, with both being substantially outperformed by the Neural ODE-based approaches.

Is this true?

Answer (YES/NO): NO